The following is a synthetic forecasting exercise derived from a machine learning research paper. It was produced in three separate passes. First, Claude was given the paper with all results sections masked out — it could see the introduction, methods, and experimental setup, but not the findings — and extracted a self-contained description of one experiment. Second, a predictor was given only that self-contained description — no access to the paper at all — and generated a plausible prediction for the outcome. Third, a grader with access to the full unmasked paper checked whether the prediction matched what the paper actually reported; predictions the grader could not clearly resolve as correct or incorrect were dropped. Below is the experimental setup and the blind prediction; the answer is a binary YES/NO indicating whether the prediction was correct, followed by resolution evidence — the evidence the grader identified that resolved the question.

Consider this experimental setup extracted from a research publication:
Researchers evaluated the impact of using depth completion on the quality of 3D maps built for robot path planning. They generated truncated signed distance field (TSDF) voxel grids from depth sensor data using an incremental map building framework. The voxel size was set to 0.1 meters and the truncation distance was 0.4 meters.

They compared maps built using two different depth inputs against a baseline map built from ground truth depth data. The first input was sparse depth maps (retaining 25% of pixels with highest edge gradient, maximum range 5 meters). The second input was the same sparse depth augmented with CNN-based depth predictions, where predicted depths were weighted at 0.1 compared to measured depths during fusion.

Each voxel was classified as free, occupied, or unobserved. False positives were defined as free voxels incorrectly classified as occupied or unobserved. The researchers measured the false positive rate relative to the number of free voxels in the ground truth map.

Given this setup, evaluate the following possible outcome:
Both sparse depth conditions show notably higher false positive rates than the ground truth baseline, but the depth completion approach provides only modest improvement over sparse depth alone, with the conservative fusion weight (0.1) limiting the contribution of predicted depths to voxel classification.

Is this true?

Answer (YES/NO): NO